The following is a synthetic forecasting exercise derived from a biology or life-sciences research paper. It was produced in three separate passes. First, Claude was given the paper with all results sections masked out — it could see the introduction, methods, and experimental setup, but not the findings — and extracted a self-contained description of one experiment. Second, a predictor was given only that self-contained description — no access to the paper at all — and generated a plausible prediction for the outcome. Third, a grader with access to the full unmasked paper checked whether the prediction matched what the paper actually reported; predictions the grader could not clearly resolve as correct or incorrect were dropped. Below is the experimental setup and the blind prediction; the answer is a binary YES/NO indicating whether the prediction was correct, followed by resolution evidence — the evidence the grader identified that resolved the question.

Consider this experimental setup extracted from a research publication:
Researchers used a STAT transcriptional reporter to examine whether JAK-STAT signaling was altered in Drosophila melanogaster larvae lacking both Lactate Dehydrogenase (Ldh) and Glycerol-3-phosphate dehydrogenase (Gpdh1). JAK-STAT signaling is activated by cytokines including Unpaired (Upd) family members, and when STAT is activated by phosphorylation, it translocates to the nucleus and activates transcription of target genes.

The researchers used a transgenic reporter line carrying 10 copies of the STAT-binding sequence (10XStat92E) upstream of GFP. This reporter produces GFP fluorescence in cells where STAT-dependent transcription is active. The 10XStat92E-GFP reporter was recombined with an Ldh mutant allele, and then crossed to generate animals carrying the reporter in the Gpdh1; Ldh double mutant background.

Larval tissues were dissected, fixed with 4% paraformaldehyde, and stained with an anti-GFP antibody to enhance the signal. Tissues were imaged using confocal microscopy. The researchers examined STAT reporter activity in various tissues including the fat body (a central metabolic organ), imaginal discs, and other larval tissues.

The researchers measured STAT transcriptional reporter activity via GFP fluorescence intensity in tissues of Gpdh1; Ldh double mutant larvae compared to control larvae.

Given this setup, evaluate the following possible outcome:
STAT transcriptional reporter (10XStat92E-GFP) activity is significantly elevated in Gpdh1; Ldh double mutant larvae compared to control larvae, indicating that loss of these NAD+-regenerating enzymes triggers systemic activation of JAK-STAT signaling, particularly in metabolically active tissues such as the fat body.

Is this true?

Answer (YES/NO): YES